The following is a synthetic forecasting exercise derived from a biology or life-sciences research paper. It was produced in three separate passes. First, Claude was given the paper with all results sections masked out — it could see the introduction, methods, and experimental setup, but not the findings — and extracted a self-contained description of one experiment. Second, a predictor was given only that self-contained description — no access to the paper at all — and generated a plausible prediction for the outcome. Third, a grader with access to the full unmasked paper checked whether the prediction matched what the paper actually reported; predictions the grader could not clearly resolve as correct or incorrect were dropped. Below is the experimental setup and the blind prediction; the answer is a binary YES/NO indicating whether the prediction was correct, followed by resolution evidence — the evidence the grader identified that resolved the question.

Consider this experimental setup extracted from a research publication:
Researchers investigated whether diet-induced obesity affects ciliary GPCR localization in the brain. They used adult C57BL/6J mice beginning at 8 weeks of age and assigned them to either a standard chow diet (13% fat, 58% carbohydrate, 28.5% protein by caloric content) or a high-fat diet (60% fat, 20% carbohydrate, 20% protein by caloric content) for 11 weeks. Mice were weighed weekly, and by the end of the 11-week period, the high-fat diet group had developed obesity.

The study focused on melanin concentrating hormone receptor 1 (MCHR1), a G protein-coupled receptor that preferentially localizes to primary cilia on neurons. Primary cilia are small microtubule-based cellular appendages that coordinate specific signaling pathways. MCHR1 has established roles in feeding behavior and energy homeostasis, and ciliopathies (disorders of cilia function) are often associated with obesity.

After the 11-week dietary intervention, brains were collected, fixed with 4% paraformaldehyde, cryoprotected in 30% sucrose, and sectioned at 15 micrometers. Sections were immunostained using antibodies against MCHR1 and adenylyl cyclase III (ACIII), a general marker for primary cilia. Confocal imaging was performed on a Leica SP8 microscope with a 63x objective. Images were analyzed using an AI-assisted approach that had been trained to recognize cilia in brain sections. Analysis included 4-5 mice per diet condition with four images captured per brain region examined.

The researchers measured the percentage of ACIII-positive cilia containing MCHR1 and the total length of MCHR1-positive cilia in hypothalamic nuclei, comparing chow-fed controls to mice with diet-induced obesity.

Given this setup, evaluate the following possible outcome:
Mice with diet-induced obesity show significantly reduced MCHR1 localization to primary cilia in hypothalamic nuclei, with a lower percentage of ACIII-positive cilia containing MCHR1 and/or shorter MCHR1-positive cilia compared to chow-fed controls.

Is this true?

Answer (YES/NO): NO